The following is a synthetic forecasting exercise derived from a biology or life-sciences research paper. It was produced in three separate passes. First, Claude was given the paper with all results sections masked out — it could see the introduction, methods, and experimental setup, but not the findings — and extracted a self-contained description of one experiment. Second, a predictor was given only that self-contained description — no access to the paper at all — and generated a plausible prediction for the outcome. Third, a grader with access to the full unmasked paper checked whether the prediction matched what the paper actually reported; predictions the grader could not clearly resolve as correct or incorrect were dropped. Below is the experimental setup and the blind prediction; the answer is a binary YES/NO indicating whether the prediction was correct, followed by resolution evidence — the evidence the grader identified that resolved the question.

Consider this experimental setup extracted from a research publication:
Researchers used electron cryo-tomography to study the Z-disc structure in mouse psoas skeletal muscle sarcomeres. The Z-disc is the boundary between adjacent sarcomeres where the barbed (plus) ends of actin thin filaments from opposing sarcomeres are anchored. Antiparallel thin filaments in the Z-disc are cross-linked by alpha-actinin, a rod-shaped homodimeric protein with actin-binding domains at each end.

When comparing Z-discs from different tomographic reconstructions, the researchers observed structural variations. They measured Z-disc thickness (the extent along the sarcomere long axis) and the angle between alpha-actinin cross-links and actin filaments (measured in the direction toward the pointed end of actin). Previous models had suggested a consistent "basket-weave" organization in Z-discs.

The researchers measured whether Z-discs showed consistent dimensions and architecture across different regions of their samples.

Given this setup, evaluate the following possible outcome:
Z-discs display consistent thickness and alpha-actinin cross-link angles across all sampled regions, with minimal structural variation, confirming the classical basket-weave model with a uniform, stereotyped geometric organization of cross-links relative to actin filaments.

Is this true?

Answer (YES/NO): NO